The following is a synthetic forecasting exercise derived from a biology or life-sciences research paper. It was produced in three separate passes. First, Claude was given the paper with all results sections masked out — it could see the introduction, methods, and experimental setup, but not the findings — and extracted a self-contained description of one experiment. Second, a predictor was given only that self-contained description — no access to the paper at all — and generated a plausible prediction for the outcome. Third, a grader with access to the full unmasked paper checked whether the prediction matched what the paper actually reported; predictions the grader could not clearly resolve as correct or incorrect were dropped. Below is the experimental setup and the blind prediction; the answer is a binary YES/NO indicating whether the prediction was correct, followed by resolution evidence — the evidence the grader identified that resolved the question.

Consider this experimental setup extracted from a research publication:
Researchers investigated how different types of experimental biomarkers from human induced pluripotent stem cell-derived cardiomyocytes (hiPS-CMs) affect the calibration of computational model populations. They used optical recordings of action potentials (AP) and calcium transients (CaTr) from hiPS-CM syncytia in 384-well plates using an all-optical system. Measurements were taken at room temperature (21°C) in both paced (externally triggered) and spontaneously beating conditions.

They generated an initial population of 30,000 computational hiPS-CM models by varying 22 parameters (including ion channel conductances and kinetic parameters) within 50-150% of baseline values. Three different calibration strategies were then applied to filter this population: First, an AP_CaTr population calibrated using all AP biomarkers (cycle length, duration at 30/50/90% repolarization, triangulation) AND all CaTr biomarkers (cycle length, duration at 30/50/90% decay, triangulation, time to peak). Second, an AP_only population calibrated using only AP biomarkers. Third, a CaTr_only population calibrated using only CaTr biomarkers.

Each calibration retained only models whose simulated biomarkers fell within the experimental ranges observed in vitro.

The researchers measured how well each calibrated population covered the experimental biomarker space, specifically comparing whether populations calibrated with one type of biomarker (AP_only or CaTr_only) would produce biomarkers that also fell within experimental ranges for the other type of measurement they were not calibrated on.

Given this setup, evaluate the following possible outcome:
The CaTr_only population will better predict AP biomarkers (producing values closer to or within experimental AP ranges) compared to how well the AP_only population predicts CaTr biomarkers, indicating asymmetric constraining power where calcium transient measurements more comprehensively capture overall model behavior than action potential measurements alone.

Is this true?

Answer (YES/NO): NO